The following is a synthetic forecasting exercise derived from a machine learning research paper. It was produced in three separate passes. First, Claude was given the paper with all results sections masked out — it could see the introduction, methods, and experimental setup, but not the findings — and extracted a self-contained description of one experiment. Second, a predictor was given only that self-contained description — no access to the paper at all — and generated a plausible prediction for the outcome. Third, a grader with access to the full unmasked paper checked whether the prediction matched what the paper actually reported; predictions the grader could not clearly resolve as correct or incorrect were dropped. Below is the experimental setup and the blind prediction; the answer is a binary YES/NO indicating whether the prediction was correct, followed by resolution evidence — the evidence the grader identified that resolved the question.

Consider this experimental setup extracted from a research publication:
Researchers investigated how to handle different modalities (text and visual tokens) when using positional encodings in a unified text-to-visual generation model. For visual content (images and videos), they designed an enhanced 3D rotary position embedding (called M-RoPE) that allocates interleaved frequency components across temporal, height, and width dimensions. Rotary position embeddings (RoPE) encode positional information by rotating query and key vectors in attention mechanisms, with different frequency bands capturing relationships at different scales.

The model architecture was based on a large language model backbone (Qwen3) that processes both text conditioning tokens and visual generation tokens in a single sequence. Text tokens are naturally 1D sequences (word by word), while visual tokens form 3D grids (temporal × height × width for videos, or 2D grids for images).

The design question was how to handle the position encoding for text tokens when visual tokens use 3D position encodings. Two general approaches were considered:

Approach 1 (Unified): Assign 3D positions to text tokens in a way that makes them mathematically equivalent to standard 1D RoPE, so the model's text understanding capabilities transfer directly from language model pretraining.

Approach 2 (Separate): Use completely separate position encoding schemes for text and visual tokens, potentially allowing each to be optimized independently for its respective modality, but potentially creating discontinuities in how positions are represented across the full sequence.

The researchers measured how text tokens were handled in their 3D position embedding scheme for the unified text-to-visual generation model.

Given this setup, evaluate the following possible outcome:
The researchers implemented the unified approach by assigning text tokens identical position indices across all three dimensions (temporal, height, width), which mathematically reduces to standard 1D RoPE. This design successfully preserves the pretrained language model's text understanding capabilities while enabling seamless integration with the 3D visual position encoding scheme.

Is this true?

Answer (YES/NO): YES